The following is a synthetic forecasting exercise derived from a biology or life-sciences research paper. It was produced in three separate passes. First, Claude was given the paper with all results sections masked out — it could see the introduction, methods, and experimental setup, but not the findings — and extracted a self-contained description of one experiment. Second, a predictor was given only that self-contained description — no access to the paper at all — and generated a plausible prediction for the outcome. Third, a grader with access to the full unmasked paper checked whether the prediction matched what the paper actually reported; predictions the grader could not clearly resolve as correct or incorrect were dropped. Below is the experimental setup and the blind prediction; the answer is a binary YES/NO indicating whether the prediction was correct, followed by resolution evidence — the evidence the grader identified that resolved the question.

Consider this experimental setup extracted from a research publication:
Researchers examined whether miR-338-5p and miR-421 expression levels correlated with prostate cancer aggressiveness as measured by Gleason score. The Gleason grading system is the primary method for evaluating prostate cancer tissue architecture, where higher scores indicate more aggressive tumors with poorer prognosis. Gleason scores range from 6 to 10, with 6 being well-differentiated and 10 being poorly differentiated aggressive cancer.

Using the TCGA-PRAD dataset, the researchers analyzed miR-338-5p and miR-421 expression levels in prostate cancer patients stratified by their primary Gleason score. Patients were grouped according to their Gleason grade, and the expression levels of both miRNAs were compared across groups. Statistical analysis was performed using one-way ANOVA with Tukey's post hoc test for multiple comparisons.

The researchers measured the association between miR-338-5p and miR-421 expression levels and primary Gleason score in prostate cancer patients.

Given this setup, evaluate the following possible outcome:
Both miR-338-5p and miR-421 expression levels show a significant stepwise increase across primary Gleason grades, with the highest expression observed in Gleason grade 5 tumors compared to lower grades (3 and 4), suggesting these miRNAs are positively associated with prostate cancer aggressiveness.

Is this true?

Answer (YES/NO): NO